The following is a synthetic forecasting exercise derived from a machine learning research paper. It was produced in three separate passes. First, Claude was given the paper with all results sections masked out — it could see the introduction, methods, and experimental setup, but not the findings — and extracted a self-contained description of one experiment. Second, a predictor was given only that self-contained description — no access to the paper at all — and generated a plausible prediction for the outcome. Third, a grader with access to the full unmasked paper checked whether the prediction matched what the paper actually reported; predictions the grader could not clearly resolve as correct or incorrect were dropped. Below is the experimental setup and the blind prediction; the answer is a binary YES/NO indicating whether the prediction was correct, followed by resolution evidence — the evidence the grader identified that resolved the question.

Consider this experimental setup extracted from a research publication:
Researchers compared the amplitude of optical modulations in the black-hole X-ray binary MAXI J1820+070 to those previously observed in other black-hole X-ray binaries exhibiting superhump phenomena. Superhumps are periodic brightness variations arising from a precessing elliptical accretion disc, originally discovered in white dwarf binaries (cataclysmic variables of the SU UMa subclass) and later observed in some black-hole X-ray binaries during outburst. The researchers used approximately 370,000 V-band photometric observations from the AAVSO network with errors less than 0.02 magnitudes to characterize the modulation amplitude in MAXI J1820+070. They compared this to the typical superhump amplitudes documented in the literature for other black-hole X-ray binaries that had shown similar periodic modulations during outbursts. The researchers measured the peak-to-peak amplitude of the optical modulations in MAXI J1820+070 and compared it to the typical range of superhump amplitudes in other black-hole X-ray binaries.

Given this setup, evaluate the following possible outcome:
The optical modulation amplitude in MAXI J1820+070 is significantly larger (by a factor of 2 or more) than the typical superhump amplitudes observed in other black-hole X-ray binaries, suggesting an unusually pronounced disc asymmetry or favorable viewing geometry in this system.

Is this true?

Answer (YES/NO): YES